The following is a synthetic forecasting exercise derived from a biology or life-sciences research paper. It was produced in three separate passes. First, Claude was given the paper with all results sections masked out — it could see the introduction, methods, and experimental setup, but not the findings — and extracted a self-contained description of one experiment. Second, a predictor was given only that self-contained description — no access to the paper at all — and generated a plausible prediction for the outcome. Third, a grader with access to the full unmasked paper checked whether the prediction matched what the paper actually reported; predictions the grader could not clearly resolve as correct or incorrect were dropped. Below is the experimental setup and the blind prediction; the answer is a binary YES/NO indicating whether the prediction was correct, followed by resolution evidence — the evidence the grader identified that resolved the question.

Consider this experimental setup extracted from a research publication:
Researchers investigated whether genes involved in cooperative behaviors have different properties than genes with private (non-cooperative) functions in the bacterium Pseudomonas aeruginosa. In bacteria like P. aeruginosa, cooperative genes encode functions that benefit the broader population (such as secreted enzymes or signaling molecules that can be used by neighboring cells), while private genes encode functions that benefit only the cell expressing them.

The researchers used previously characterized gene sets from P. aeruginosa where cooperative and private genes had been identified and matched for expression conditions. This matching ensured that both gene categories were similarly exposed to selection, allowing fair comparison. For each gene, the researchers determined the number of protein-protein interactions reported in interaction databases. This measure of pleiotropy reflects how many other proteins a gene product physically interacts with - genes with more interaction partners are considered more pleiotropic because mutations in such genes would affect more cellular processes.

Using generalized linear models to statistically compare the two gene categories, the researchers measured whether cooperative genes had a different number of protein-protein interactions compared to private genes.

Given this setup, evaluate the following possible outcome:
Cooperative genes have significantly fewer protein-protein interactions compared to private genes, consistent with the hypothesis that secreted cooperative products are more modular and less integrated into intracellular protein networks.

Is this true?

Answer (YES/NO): NO